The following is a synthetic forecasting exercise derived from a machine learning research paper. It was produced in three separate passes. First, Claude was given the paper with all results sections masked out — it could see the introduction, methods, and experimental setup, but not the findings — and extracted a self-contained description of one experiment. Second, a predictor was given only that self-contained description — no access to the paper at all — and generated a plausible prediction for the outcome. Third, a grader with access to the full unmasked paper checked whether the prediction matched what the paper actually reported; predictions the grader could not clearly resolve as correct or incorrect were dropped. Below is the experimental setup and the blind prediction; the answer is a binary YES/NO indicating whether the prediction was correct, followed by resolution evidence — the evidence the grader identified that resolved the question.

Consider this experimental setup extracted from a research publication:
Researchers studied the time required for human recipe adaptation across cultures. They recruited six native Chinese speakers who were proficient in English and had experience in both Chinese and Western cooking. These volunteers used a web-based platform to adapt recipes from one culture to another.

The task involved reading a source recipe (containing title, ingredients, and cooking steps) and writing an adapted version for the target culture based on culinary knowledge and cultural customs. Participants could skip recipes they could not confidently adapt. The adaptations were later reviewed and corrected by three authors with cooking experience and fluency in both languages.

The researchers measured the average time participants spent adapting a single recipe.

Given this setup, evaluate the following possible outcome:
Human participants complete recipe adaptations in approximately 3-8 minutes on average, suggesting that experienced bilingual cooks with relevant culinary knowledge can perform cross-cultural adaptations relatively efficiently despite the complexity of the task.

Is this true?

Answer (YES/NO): YES